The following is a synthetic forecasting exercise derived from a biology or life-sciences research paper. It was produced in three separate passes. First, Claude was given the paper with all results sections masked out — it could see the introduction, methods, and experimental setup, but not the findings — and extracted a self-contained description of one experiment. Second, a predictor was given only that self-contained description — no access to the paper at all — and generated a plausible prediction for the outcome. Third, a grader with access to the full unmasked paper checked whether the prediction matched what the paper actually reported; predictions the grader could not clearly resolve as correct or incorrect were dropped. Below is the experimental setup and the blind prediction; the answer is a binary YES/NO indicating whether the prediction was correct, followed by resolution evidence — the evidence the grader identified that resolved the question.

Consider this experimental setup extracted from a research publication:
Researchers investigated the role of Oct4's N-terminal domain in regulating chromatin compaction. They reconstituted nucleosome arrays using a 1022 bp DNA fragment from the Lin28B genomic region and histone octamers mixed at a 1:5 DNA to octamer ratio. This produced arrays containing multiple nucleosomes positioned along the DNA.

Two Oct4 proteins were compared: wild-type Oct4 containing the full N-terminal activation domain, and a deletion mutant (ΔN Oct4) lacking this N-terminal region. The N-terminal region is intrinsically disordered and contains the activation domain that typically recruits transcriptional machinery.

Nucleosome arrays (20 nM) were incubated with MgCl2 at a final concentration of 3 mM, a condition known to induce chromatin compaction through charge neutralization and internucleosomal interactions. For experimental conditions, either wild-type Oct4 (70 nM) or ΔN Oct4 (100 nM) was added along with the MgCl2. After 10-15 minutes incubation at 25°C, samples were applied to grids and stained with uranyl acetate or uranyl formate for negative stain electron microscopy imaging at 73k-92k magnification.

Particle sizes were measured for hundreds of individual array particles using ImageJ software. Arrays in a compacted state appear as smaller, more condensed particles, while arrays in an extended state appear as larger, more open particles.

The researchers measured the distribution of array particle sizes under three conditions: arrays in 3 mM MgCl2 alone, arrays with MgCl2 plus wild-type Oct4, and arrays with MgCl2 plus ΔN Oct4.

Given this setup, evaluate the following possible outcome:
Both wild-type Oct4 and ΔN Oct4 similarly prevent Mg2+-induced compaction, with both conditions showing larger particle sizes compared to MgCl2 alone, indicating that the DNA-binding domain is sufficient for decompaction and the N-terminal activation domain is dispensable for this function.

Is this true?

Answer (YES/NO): NO